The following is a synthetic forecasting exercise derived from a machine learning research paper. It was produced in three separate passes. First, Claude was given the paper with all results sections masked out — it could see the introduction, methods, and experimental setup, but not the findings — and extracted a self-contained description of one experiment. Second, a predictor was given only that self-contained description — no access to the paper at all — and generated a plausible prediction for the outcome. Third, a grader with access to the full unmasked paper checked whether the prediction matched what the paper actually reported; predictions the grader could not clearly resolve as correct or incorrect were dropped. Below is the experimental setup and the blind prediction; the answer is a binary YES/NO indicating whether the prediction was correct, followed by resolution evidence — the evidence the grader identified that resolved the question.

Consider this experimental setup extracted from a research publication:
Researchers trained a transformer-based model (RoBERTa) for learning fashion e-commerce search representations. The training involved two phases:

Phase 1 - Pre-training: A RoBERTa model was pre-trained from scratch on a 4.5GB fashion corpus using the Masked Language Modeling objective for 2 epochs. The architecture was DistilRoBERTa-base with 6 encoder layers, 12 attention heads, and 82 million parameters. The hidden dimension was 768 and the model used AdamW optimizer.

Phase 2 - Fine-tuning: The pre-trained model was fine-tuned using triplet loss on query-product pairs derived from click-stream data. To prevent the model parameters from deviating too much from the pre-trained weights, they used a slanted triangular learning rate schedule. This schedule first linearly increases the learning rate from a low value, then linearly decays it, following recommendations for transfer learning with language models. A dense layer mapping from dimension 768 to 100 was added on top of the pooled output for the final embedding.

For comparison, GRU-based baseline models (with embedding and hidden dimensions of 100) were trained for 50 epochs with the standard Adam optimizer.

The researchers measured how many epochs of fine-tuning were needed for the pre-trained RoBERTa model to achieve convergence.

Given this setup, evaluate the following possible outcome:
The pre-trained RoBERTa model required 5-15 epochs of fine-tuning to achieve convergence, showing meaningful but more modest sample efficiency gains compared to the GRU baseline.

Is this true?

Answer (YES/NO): NO